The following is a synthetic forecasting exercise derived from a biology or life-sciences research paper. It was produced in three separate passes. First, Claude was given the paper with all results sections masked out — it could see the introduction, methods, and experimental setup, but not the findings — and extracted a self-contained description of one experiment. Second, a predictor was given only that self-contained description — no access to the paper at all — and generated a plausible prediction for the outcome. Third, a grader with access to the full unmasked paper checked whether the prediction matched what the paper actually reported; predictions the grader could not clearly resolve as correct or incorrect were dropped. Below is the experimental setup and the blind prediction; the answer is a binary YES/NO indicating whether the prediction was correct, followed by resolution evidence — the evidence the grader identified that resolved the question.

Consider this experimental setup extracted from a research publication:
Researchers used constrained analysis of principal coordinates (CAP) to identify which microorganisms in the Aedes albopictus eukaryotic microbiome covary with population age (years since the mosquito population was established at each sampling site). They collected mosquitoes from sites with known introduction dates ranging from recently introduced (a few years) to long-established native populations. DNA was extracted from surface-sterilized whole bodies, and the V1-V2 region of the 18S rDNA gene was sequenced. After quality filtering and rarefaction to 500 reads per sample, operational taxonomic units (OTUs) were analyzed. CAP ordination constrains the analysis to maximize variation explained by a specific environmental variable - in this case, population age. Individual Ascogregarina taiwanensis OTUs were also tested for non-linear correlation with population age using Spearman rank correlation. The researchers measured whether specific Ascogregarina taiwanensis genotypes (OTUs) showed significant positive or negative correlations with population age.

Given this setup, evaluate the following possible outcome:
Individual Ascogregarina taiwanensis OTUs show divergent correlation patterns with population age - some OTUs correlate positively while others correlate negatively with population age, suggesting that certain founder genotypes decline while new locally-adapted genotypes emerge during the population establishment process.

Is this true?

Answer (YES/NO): NO